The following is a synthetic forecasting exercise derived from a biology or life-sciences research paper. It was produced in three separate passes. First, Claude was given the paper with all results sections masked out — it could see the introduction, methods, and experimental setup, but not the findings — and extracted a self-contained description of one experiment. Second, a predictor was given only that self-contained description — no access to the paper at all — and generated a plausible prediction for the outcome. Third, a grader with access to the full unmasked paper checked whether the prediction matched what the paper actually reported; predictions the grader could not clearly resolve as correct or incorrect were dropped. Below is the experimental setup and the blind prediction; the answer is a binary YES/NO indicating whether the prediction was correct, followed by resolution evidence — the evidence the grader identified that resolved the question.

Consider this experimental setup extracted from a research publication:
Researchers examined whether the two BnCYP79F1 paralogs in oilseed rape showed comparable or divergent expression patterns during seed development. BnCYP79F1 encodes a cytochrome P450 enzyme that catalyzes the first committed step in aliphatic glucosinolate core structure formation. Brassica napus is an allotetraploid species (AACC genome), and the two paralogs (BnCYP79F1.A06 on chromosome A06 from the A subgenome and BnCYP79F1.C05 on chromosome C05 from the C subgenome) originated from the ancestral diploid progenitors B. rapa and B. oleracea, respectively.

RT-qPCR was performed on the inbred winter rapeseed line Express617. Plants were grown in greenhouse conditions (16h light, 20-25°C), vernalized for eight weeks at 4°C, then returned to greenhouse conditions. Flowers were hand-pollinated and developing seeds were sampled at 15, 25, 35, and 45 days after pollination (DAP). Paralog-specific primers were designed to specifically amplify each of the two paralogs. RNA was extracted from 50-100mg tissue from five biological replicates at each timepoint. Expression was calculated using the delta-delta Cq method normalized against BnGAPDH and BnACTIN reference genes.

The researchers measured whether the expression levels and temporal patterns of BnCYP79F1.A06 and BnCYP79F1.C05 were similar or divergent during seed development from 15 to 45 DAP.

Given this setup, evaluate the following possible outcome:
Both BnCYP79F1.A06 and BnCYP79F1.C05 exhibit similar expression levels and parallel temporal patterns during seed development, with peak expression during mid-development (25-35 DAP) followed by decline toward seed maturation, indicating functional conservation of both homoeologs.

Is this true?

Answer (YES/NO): NO